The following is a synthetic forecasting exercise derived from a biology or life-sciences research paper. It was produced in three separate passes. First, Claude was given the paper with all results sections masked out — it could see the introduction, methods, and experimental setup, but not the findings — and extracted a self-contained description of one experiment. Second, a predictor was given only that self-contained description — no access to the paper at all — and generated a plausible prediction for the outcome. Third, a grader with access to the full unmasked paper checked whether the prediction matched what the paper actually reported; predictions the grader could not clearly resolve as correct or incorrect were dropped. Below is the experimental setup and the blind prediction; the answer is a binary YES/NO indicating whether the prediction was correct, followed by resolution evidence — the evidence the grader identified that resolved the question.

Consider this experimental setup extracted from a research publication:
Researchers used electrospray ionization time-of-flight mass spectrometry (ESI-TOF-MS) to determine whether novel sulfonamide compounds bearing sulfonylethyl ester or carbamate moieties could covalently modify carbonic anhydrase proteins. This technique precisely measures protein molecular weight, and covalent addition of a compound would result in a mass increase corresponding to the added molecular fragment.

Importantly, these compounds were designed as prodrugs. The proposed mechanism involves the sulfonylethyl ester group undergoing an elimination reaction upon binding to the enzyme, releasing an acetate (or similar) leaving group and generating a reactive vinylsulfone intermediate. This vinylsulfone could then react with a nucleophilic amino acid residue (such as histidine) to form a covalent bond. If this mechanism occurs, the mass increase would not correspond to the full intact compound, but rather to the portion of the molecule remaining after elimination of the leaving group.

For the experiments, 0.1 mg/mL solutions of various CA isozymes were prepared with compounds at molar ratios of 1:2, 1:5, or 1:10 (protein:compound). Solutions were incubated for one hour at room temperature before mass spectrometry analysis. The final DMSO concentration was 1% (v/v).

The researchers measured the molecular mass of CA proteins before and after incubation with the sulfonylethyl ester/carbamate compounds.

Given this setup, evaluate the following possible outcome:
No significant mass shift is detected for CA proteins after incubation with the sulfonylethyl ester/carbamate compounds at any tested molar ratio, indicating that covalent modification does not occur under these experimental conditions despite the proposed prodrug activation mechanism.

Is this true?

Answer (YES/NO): NO